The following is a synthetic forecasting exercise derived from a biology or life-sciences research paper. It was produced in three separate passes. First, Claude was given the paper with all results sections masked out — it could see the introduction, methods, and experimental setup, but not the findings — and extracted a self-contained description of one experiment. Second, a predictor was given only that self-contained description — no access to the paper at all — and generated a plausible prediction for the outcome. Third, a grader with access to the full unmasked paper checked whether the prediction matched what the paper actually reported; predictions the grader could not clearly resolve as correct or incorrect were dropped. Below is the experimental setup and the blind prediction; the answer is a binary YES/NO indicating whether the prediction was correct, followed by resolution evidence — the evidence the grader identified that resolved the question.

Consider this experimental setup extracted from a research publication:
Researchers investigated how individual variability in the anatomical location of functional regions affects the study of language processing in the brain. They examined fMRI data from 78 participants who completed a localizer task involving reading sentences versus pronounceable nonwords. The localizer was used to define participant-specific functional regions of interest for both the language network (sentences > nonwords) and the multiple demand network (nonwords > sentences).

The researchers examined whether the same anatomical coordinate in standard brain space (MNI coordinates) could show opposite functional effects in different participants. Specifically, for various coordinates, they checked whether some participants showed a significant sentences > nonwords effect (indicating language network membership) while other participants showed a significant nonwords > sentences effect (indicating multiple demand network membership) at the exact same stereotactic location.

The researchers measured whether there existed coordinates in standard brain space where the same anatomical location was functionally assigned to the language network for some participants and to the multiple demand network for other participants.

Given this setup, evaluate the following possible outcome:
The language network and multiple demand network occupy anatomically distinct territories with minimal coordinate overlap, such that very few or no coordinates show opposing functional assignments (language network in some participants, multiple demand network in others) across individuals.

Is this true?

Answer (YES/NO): NO